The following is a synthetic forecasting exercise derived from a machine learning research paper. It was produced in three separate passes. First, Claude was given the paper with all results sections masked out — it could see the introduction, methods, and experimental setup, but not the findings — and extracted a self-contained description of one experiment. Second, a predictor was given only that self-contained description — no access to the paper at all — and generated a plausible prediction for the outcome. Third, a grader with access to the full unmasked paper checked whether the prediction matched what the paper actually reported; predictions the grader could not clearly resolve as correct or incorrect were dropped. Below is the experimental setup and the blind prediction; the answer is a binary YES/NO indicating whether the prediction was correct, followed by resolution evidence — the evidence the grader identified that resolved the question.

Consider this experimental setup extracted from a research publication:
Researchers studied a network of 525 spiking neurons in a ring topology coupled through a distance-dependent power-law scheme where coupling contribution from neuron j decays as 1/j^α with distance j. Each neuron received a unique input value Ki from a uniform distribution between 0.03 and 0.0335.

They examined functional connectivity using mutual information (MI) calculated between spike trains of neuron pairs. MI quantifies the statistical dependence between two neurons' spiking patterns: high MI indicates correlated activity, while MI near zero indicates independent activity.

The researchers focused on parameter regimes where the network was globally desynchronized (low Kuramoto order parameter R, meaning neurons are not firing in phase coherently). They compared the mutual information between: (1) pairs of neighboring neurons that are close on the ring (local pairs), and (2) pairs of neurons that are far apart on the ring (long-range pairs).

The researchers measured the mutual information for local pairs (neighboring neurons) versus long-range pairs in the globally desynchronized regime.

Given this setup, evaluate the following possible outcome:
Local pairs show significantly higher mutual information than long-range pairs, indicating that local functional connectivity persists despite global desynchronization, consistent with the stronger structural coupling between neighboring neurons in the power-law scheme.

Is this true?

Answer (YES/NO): YES